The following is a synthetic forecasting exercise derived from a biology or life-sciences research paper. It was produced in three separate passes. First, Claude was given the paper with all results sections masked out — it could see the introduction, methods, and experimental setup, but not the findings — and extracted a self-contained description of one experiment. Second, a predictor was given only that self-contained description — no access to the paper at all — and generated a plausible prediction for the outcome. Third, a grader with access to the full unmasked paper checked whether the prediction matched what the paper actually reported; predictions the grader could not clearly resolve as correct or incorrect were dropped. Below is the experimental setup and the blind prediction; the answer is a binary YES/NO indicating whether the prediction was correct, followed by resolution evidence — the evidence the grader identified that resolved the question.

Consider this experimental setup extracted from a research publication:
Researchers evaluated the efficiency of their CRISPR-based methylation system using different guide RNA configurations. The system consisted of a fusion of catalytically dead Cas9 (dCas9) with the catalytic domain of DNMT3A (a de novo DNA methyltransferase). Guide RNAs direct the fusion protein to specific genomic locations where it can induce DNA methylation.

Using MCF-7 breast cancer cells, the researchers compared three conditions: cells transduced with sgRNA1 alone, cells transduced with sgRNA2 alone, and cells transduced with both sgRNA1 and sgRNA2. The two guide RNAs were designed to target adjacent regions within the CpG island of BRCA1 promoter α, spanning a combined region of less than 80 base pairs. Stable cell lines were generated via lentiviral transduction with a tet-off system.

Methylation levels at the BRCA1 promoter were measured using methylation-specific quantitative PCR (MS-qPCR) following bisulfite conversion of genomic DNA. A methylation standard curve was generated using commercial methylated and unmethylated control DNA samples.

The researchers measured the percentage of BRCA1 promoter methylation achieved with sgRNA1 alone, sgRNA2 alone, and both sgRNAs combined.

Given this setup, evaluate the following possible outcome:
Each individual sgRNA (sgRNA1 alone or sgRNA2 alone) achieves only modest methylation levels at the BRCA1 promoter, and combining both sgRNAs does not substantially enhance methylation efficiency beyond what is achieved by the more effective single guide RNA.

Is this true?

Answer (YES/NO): NO